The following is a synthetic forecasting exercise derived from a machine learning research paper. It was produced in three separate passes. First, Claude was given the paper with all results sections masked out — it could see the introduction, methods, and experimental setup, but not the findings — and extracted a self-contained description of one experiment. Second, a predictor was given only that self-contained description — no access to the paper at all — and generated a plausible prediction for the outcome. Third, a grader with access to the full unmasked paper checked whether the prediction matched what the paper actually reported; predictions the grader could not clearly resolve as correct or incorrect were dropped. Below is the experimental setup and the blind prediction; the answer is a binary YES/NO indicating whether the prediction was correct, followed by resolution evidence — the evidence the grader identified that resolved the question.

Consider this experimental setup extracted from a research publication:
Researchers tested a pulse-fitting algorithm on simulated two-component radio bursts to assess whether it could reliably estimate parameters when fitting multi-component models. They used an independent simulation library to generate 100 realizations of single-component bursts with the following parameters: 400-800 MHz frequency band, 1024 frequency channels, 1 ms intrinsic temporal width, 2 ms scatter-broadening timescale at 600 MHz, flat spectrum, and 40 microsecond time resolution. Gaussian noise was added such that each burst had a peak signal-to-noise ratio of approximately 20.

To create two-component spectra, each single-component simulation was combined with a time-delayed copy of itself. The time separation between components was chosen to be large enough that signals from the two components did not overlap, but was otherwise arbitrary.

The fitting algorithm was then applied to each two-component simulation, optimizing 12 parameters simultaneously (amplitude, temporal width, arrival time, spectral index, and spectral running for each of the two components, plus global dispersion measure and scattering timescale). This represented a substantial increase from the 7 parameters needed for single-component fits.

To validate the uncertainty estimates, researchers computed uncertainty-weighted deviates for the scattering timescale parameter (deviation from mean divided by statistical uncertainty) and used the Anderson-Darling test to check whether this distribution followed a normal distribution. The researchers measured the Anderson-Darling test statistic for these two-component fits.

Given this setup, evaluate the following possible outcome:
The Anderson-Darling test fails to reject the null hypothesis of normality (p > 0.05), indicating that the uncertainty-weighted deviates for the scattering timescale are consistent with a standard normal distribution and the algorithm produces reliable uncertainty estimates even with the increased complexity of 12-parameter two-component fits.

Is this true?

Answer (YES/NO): YES